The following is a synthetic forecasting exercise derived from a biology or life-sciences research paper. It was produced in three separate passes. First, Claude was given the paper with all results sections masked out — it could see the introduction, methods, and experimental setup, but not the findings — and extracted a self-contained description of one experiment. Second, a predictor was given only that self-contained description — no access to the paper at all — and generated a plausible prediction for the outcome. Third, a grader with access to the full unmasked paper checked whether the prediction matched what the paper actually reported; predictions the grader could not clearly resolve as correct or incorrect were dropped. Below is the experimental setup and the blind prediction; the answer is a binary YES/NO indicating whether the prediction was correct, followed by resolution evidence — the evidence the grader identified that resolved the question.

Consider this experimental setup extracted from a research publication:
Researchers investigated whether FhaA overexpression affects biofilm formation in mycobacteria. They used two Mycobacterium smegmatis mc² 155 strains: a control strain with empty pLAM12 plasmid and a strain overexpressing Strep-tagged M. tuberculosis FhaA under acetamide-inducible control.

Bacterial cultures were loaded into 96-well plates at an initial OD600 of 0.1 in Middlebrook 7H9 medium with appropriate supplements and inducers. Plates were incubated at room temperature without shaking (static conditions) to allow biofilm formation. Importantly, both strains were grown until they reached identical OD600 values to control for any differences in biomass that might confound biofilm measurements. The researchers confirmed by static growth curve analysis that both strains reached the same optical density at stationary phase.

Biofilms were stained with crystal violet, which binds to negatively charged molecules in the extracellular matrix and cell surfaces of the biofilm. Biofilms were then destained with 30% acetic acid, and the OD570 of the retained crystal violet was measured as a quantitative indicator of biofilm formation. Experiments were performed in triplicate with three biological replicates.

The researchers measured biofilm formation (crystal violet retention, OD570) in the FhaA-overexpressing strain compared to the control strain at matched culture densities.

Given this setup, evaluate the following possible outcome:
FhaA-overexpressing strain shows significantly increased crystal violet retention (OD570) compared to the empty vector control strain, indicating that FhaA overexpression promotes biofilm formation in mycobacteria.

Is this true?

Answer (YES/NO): NO